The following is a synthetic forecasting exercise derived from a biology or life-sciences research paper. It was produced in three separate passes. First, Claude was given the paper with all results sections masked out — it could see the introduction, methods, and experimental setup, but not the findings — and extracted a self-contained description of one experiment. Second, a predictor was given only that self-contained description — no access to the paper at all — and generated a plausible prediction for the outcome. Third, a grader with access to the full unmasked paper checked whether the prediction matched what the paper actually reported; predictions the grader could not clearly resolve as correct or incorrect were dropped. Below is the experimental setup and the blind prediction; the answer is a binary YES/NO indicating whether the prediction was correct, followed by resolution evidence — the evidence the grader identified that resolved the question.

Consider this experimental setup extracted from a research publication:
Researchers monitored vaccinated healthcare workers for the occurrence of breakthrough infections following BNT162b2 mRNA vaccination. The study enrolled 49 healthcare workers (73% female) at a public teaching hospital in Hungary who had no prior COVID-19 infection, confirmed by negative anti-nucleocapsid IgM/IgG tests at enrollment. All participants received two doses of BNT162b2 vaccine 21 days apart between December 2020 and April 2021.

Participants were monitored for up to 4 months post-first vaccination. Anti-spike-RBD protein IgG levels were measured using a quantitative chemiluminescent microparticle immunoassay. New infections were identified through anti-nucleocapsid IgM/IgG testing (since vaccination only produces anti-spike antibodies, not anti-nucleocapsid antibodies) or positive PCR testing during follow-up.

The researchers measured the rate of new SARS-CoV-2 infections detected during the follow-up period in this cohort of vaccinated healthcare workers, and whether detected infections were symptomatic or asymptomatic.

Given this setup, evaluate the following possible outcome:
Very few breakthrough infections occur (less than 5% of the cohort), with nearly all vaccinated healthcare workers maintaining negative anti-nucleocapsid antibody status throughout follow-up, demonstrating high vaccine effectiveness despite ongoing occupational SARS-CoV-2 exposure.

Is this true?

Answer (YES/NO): NO